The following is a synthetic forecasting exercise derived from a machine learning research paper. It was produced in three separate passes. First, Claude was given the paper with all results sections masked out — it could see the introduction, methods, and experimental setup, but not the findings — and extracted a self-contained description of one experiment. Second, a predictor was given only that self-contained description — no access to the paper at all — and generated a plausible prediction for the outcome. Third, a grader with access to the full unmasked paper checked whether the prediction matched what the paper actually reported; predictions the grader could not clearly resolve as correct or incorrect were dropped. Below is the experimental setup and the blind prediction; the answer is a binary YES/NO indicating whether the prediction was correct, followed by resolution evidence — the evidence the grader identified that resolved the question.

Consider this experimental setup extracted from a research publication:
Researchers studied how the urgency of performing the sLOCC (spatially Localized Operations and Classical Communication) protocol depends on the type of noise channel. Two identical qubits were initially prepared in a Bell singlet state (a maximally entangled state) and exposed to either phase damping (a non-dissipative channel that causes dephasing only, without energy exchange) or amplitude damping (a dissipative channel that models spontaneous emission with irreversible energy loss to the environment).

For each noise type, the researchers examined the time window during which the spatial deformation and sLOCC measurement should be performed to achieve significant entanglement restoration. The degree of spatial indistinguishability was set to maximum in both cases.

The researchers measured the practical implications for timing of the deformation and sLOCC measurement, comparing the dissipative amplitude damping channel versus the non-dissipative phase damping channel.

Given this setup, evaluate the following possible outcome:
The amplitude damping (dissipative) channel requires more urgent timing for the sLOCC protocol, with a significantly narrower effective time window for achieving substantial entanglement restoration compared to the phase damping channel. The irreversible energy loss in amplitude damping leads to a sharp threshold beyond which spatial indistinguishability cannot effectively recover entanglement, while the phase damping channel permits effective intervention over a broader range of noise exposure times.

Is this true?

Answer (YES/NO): YES